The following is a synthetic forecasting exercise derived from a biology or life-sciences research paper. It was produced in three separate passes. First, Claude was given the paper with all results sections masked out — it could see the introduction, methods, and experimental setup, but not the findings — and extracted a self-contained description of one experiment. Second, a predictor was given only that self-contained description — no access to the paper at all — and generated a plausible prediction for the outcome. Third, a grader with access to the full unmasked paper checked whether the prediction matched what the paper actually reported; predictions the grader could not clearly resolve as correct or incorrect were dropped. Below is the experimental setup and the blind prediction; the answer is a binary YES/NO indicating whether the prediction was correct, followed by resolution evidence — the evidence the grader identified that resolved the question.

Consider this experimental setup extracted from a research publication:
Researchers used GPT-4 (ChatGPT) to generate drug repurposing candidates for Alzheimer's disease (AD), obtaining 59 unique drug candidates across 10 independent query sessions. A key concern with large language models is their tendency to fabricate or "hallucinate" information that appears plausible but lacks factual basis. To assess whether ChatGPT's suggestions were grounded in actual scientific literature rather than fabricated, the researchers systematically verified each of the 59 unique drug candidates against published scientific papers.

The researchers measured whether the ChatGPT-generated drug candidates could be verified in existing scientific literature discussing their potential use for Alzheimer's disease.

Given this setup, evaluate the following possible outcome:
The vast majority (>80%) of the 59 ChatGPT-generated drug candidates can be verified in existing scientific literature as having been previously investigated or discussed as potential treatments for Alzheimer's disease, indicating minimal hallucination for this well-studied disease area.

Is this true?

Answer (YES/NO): YES